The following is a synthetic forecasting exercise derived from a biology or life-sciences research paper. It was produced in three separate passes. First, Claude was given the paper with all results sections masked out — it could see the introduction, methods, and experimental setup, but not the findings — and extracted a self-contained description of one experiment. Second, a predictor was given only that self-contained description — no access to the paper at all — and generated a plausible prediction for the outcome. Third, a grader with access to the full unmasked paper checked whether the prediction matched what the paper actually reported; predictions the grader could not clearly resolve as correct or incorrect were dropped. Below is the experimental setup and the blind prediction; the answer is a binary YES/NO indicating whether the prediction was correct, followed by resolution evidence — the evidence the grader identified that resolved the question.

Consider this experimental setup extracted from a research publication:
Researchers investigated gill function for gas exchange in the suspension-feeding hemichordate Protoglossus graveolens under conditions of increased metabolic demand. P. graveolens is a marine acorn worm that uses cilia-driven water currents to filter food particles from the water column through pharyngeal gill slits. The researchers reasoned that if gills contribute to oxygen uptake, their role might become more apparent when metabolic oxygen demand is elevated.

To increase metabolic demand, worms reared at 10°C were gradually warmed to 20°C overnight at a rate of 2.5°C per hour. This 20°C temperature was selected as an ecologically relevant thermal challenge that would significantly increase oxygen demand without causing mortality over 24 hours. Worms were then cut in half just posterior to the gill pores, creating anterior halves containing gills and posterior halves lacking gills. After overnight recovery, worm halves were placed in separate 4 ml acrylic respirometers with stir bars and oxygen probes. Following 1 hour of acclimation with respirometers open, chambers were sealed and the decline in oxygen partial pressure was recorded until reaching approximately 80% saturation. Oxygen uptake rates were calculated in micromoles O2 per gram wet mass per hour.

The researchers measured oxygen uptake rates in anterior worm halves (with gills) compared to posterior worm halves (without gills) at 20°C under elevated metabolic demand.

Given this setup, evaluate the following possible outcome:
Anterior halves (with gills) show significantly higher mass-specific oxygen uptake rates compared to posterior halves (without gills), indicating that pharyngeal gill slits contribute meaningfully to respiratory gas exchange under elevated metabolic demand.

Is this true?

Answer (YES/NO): NO